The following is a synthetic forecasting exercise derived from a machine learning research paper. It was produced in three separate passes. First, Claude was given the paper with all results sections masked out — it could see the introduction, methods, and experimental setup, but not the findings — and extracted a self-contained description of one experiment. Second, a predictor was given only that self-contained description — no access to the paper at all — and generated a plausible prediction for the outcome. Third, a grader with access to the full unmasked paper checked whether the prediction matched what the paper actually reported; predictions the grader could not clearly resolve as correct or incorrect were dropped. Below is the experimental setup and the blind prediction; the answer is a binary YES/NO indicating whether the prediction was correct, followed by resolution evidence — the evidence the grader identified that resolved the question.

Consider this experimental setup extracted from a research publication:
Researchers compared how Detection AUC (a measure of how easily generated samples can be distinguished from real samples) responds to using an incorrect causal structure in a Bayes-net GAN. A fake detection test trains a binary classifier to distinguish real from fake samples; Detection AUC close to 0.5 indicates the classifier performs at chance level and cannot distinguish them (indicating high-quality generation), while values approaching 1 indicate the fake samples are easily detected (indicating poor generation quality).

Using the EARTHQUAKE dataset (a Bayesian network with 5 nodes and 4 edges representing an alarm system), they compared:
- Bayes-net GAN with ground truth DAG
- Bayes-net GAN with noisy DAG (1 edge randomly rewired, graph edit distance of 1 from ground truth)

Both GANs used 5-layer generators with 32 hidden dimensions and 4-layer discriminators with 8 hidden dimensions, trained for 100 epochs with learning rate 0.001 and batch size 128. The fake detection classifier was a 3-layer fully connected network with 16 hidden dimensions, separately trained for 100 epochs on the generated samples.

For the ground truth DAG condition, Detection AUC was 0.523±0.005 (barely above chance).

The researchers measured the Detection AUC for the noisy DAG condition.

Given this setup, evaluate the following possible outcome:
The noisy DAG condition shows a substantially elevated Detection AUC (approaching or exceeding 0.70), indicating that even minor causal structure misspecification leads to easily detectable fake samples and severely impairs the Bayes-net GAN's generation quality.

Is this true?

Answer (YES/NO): NO